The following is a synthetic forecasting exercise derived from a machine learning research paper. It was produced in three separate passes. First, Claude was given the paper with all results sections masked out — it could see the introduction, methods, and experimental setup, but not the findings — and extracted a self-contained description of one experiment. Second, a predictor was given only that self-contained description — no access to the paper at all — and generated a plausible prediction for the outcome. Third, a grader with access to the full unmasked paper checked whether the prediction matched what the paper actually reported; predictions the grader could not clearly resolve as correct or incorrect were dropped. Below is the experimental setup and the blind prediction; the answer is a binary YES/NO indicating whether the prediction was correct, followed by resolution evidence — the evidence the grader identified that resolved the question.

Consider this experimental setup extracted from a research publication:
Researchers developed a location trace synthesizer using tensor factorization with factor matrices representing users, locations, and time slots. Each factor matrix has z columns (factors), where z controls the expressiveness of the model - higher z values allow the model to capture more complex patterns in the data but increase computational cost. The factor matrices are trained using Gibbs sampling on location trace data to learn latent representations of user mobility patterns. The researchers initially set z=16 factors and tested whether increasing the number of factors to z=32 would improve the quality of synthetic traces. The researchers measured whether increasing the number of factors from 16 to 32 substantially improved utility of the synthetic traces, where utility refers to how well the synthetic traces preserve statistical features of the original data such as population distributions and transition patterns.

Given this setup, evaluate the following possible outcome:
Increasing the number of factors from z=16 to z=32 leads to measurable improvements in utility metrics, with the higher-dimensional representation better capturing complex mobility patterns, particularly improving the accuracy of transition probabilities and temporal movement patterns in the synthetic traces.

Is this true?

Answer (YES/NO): NO